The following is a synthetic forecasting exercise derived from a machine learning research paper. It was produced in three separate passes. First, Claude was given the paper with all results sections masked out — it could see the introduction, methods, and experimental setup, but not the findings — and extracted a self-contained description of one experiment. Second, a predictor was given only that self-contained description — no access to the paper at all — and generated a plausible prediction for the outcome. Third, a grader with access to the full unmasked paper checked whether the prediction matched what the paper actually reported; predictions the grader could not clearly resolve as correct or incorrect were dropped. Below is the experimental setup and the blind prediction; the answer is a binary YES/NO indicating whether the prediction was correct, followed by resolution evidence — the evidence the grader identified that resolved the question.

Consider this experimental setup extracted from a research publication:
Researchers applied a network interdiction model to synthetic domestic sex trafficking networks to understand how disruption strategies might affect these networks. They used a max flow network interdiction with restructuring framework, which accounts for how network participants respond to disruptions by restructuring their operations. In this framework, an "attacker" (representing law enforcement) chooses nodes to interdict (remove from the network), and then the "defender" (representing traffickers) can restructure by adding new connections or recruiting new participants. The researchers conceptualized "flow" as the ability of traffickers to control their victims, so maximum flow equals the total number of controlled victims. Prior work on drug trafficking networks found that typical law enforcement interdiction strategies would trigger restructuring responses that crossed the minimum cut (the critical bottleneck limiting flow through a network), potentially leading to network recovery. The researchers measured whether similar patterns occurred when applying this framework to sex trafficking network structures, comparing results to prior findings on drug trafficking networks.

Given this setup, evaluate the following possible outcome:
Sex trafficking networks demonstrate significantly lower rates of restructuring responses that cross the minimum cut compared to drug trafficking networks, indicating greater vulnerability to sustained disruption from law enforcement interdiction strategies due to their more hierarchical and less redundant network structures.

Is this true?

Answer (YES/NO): NO